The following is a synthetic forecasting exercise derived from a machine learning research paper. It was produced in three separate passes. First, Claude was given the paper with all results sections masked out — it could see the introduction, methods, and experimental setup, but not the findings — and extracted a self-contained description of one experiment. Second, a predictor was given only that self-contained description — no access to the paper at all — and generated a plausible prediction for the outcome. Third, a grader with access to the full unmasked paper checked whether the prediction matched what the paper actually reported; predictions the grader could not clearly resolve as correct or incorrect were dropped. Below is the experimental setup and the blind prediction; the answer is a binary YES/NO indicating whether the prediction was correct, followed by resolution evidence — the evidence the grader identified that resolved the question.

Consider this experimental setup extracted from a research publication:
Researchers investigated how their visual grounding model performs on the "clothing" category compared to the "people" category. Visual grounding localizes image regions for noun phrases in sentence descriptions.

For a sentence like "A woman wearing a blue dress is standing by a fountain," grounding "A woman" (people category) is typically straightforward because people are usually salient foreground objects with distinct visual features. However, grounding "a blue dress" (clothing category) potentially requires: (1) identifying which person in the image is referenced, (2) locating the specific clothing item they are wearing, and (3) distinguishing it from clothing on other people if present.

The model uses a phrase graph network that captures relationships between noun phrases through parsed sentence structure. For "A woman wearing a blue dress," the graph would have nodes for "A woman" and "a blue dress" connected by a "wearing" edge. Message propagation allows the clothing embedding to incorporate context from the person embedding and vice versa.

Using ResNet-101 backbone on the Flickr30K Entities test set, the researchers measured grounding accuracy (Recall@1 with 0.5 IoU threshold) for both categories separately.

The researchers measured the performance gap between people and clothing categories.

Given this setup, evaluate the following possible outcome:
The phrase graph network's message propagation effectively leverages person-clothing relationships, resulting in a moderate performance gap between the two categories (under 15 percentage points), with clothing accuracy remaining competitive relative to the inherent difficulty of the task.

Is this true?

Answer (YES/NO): YES